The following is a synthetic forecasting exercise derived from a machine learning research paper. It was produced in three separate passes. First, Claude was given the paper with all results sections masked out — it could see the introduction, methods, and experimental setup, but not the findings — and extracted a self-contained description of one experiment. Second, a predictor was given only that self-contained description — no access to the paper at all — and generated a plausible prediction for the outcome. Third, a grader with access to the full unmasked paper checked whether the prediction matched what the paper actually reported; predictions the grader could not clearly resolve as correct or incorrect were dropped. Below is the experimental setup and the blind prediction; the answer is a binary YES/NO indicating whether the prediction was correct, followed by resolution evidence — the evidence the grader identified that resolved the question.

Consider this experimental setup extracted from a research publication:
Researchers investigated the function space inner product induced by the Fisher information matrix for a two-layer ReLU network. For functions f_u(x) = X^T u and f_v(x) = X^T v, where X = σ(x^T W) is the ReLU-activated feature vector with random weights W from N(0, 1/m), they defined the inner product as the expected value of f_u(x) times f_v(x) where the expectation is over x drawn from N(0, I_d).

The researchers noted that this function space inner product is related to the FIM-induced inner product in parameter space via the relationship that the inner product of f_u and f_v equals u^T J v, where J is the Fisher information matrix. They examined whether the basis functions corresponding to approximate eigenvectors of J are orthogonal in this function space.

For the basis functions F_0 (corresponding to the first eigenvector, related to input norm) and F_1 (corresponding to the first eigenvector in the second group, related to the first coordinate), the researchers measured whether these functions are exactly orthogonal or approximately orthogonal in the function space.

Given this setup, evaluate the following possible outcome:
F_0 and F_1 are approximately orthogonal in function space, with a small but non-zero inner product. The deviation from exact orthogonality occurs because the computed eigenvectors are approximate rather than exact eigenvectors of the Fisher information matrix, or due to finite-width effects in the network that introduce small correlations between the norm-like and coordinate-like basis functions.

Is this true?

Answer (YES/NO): NO